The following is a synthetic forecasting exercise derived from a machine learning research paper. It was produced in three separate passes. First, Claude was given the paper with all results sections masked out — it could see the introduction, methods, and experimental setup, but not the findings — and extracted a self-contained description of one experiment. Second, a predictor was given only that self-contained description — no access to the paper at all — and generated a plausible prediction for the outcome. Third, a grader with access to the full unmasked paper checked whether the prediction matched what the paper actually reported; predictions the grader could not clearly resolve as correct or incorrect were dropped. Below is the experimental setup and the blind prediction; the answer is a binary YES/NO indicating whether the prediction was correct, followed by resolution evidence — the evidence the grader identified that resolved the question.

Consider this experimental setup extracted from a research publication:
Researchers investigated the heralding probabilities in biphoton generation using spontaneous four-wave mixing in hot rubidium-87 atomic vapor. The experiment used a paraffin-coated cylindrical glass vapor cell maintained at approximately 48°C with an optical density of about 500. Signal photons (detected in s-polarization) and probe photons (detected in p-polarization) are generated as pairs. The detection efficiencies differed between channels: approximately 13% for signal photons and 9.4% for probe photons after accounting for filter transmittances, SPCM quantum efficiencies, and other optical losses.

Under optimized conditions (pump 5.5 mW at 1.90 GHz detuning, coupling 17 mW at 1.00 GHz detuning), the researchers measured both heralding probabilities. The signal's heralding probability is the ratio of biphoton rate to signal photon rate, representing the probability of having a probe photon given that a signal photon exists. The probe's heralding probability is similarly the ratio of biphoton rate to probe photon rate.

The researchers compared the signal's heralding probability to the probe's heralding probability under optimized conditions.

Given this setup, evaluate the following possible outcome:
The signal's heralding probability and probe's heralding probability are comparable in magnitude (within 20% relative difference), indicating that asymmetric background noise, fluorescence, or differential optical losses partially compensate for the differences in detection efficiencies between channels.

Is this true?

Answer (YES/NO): YES